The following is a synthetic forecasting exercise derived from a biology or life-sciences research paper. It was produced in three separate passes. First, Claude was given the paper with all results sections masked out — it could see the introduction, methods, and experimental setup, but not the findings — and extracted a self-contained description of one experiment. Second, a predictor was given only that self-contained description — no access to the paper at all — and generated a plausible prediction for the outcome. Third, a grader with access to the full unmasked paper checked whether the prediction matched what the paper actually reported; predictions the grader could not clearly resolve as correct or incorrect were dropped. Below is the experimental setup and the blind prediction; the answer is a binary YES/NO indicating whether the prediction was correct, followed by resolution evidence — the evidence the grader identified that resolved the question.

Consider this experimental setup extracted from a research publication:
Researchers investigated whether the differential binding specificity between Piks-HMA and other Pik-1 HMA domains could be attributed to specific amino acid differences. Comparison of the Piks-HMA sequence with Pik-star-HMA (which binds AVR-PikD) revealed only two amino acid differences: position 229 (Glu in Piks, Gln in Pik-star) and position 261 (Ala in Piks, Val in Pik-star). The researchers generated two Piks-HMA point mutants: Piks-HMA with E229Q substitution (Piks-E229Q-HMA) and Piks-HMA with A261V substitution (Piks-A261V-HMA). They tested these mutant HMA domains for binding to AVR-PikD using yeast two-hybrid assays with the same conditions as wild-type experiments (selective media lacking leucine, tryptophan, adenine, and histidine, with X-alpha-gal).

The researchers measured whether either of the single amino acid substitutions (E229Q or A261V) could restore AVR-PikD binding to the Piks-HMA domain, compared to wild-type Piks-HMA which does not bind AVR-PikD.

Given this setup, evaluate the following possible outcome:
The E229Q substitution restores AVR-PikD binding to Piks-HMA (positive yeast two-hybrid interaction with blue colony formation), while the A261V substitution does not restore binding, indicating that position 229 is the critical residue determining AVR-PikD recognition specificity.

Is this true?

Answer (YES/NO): NO